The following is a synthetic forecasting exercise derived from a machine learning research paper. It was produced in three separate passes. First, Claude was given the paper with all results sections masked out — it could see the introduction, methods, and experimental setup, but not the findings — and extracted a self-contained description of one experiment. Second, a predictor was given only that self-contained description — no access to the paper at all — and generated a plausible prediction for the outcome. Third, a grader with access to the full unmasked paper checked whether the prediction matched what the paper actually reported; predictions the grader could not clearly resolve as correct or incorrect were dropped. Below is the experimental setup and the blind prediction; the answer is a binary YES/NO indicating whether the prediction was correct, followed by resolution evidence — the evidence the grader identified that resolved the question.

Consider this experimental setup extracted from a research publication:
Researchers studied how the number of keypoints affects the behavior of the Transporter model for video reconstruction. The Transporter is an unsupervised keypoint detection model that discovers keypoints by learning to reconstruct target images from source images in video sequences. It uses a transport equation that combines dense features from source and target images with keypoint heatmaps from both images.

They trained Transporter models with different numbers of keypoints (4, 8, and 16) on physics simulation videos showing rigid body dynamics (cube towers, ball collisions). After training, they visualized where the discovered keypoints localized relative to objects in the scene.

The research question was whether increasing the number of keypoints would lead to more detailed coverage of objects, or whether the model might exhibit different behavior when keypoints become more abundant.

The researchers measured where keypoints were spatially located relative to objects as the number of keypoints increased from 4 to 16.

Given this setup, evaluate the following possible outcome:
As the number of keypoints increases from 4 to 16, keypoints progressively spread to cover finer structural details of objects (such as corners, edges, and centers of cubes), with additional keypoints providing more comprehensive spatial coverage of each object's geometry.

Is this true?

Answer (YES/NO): NO